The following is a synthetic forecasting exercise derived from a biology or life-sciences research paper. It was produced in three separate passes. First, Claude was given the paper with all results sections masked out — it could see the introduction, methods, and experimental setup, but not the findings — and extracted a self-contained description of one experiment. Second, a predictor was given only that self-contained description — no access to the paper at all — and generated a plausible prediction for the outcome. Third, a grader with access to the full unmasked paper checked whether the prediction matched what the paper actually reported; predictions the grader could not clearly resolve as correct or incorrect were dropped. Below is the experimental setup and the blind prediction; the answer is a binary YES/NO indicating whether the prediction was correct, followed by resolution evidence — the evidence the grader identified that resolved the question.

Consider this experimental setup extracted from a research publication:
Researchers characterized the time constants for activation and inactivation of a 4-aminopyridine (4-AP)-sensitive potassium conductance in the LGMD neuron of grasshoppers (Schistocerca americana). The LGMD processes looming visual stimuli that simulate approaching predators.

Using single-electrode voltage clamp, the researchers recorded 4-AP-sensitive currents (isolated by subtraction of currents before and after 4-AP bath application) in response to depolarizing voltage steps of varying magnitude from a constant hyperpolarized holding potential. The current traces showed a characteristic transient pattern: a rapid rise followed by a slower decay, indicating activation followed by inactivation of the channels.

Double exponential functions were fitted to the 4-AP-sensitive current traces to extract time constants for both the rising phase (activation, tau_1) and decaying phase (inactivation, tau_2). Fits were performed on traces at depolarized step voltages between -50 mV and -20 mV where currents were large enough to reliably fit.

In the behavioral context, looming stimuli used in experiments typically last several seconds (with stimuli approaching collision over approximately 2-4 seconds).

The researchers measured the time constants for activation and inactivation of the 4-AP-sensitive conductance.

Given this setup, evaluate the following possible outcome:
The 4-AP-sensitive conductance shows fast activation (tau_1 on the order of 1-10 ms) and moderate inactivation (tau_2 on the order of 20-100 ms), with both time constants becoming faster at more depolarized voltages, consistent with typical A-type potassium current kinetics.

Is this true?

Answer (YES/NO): NO